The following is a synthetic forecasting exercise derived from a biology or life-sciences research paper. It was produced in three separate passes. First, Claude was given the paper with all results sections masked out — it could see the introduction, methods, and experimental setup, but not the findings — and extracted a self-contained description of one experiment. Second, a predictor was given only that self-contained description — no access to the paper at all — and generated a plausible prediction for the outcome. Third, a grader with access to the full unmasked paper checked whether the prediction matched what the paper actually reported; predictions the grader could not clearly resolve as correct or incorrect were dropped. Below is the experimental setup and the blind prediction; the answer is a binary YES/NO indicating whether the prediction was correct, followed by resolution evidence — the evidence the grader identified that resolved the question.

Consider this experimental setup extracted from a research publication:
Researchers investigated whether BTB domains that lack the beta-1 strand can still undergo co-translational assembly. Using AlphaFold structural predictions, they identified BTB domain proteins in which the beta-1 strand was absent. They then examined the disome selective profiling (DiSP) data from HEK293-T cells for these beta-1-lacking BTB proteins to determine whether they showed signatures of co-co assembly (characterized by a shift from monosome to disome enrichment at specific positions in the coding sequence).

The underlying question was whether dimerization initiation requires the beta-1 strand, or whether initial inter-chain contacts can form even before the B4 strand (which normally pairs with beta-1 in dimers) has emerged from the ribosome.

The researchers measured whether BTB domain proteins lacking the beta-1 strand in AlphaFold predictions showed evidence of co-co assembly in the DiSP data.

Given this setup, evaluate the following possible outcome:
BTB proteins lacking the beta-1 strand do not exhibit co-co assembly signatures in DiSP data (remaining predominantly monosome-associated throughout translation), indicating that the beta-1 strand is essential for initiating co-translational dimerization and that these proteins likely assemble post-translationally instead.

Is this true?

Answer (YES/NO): NO